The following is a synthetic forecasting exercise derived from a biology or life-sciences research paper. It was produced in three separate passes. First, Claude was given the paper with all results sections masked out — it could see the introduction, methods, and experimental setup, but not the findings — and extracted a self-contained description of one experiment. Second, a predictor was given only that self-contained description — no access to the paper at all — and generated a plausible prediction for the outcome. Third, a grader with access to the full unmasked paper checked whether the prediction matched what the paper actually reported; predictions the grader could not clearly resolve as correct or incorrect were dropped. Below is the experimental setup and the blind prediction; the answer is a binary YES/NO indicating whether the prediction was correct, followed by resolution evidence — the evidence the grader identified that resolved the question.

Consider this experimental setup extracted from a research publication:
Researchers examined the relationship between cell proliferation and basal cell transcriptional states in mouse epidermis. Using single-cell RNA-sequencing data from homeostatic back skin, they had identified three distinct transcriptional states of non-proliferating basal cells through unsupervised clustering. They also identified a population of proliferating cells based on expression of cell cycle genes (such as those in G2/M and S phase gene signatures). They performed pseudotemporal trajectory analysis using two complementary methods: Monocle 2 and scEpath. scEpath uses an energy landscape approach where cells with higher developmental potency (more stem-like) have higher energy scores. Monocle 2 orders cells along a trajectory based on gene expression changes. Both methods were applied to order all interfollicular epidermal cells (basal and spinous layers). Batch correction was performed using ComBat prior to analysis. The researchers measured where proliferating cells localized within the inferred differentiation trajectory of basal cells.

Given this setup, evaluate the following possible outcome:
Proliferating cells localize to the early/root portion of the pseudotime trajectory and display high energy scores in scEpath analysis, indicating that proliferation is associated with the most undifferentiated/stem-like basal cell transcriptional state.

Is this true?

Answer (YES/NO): NO